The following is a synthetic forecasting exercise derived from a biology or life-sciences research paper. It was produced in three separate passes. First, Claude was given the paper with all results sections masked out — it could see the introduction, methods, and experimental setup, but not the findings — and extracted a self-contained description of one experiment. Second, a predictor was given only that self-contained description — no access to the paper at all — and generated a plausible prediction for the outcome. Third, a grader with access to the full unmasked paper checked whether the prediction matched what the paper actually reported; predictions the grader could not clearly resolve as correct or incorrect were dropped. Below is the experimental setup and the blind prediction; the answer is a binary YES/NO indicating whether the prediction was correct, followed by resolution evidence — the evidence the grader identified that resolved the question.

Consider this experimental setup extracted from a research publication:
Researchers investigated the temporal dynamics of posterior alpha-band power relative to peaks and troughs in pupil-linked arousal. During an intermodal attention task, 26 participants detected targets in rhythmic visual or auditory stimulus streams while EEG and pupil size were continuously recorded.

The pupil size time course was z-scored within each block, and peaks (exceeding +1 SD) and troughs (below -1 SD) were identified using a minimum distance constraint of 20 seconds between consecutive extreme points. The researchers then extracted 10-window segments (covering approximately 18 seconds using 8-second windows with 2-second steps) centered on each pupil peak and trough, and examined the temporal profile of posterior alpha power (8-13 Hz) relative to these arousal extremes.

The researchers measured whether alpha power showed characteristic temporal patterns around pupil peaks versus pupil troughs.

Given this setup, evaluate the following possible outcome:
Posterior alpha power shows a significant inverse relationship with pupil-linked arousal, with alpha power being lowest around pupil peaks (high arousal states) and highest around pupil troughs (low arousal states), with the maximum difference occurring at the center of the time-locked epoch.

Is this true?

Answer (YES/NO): NO